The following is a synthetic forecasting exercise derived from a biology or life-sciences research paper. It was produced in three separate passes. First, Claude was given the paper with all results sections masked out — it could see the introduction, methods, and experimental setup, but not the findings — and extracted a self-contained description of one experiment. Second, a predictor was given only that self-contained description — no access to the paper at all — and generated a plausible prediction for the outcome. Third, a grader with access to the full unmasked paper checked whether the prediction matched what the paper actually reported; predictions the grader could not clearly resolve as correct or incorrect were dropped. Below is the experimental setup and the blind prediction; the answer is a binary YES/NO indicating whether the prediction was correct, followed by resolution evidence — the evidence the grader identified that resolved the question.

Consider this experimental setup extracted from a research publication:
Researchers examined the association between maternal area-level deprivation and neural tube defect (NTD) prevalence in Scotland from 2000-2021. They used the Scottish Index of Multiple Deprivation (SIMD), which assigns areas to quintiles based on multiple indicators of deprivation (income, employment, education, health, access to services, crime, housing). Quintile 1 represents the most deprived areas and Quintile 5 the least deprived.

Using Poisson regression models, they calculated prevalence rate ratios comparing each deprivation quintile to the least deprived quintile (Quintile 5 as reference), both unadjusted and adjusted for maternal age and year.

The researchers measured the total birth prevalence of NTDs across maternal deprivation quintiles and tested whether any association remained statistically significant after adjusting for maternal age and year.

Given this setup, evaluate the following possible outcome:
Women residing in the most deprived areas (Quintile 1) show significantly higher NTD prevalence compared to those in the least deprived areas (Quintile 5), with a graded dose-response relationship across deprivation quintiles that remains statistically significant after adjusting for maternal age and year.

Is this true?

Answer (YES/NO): NO